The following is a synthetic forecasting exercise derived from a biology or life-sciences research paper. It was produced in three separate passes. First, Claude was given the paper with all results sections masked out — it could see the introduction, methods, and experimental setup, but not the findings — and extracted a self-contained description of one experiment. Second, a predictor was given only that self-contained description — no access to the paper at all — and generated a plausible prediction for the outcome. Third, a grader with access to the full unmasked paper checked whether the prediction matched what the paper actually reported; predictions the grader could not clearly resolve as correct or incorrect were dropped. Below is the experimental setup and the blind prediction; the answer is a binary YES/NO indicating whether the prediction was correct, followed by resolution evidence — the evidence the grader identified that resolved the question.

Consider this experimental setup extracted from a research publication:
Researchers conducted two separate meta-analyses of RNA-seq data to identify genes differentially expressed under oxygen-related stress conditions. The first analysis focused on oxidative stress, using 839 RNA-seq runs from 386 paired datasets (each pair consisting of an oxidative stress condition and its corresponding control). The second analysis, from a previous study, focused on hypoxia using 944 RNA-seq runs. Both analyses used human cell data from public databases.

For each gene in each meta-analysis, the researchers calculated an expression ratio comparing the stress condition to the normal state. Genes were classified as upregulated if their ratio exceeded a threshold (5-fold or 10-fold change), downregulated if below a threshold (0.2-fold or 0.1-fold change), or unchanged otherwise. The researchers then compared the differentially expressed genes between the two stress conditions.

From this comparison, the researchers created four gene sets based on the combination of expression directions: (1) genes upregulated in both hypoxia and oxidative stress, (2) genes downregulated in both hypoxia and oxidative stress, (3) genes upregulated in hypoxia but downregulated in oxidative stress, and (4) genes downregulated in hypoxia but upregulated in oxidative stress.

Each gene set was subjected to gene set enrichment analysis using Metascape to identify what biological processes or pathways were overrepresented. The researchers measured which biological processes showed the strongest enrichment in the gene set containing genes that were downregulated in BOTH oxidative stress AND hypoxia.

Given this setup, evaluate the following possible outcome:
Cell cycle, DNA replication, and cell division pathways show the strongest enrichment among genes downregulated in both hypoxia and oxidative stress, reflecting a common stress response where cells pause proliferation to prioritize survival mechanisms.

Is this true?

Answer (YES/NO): YES